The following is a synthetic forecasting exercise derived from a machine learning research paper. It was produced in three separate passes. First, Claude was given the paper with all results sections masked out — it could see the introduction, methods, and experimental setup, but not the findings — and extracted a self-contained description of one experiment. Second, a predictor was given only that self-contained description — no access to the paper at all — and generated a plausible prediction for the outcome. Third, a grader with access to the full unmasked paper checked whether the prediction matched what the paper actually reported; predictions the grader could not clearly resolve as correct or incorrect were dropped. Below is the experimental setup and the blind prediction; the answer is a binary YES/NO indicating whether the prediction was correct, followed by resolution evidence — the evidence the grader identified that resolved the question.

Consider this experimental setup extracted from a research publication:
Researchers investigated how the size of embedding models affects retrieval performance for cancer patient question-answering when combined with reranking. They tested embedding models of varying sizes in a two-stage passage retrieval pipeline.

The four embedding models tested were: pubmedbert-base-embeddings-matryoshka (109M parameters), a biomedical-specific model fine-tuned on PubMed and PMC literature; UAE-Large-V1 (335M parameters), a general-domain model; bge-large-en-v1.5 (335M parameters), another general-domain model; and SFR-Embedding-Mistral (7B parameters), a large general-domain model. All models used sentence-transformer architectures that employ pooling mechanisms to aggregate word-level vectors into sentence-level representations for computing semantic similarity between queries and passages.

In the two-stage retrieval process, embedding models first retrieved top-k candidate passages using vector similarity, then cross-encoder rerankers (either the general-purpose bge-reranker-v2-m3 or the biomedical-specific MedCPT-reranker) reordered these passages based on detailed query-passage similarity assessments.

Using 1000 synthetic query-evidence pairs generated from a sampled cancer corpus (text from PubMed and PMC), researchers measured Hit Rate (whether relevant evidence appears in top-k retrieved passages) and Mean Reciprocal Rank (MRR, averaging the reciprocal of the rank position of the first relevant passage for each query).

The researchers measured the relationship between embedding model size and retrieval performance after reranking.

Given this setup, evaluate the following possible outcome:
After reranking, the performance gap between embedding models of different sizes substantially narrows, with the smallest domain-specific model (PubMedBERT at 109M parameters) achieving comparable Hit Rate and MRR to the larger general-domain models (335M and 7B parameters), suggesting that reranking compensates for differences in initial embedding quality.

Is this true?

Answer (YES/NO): YES